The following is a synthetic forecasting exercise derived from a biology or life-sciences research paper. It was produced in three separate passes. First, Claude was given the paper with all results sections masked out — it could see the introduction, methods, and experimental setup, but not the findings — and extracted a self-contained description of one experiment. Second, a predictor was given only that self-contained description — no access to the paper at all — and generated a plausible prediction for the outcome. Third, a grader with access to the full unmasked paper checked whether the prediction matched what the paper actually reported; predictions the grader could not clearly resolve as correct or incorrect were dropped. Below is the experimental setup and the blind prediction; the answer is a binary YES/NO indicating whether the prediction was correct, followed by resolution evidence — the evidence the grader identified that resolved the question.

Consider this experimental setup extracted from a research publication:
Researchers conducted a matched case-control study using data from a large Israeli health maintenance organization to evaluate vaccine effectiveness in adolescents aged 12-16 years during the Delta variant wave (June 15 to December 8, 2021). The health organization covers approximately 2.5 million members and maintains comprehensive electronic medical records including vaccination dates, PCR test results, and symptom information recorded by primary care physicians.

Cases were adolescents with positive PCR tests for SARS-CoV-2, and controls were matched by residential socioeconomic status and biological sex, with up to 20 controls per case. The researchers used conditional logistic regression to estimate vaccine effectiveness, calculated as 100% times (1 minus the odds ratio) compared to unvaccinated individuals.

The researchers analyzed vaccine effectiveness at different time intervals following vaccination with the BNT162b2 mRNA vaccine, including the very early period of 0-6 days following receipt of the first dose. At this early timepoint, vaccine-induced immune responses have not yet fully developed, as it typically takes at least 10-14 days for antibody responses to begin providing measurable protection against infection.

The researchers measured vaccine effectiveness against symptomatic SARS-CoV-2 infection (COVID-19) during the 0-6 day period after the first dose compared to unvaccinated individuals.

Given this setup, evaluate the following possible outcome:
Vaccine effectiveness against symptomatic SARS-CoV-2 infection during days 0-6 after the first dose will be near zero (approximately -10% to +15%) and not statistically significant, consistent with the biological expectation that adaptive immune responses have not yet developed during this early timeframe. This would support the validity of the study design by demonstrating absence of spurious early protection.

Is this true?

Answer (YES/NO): NO